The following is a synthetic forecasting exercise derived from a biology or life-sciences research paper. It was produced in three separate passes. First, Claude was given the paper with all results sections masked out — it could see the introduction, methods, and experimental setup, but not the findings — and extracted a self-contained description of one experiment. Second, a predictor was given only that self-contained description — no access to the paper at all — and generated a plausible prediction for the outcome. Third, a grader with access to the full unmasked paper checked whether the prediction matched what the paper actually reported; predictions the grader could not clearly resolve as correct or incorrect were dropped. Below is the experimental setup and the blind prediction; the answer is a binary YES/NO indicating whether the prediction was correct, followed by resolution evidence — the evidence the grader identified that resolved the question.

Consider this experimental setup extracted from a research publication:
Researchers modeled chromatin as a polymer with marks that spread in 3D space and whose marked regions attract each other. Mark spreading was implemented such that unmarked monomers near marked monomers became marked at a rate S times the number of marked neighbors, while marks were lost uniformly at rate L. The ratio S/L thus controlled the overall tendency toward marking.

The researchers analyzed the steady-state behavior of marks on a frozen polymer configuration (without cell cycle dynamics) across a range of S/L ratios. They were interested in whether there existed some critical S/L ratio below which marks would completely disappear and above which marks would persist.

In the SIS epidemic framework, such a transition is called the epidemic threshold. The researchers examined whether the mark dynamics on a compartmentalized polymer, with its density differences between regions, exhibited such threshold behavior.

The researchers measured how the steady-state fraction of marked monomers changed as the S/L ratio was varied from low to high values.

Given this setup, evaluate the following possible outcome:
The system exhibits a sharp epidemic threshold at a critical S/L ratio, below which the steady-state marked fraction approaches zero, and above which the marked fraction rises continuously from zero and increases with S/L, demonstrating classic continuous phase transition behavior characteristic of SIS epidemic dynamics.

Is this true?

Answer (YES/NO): YES